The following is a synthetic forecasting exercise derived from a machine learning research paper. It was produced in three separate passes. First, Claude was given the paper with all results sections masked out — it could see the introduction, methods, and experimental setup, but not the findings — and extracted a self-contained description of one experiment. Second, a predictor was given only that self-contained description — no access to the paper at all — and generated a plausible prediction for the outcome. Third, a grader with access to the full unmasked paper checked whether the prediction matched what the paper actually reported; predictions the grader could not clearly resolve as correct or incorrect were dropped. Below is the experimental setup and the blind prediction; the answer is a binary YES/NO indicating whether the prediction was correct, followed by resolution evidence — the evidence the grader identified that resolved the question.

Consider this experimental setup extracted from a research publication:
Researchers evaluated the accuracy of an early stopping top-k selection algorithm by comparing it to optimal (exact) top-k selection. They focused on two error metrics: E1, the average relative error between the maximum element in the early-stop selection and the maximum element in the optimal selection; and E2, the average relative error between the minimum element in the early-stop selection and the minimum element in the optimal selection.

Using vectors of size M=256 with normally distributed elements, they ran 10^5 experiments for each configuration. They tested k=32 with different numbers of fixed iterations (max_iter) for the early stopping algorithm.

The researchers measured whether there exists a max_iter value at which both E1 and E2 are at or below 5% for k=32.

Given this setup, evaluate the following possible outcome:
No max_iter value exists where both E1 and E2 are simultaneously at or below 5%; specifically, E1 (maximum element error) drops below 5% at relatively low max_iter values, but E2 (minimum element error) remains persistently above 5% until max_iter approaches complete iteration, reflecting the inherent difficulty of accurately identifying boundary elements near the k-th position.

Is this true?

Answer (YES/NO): NO